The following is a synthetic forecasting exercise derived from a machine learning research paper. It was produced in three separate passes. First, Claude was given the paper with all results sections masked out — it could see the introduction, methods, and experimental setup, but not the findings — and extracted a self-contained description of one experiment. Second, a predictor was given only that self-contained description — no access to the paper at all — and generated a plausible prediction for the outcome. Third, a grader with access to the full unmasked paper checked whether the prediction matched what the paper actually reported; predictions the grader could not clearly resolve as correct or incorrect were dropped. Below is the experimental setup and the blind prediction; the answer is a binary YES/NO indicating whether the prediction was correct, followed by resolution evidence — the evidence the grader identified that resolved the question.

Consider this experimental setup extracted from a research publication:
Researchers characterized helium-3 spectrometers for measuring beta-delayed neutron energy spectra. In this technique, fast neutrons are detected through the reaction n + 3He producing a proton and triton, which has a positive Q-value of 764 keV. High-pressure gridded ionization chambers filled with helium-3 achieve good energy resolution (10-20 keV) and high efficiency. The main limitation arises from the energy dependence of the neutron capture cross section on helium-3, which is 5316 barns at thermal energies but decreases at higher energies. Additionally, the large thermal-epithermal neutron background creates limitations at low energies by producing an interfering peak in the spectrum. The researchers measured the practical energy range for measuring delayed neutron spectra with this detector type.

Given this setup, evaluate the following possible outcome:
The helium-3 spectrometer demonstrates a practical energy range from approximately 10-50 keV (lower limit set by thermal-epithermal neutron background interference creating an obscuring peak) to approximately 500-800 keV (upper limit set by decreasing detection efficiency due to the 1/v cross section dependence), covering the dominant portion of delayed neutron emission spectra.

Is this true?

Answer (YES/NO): NO